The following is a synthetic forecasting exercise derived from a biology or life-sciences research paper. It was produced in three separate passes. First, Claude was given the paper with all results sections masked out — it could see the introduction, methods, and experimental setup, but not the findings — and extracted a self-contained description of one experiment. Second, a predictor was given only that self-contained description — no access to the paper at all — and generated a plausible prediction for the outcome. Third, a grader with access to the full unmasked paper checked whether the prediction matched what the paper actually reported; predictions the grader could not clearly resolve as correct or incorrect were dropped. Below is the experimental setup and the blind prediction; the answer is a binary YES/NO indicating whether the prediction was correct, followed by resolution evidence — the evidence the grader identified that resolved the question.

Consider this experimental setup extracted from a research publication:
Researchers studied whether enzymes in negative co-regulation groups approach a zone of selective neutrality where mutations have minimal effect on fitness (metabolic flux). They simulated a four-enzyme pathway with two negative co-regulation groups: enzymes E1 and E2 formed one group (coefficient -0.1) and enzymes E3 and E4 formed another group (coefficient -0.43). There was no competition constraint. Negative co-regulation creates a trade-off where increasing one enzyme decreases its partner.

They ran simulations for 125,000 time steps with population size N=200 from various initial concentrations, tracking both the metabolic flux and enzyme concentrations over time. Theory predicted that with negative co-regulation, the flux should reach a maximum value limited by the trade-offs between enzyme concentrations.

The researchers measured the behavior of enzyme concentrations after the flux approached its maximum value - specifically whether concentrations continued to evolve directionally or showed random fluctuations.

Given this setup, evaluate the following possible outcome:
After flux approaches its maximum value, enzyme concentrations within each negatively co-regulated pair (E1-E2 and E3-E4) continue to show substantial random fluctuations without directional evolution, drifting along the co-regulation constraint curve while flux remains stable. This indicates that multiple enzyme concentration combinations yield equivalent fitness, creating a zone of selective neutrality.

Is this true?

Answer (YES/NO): NO